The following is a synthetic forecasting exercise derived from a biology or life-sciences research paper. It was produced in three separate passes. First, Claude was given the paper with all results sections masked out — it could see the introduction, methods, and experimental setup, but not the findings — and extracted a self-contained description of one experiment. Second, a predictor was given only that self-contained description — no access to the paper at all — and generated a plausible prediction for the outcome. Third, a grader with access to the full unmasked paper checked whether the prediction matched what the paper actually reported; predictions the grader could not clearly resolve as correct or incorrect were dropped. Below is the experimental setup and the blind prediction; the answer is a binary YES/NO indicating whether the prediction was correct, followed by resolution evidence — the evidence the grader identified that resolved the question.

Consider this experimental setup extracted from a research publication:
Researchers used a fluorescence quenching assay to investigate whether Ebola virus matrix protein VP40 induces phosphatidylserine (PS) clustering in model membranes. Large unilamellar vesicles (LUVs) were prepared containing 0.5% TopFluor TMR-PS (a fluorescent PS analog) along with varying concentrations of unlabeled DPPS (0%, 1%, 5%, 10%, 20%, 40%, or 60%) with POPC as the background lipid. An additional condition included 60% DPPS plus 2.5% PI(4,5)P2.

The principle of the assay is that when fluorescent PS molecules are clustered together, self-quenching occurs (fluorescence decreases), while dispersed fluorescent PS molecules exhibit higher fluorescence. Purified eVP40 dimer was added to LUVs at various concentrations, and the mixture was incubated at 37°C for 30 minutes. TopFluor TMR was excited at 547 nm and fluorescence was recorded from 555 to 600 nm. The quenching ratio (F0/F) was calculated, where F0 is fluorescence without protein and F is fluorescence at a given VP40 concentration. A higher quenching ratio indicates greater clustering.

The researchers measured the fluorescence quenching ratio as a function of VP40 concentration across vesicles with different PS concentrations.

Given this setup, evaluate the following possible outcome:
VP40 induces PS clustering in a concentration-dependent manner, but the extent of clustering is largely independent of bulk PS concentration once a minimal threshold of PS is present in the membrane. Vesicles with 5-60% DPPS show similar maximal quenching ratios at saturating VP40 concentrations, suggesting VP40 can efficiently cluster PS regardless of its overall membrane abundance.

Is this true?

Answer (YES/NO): NO